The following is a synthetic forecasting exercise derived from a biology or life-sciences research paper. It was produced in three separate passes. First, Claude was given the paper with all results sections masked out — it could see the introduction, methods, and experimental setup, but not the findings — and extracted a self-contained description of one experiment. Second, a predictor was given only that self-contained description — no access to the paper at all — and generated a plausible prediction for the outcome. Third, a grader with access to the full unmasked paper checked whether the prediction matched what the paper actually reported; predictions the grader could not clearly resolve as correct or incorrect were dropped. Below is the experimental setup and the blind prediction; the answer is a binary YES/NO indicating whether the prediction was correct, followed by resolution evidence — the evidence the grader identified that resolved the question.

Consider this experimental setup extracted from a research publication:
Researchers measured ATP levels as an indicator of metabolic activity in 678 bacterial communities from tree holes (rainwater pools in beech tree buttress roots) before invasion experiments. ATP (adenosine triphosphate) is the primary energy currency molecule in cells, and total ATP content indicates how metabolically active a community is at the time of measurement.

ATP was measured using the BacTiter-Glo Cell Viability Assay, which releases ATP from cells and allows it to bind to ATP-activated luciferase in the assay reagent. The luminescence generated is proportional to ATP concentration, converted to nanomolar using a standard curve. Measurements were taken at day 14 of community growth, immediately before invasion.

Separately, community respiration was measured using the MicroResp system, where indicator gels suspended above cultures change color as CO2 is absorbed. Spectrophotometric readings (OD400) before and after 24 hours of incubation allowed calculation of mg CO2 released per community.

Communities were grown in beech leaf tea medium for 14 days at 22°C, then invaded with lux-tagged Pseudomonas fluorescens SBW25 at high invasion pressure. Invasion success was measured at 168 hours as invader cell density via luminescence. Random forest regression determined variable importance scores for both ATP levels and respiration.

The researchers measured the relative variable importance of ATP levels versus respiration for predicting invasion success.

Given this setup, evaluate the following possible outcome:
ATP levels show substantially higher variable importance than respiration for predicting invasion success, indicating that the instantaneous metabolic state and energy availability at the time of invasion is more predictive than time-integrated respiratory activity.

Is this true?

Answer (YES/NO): NO